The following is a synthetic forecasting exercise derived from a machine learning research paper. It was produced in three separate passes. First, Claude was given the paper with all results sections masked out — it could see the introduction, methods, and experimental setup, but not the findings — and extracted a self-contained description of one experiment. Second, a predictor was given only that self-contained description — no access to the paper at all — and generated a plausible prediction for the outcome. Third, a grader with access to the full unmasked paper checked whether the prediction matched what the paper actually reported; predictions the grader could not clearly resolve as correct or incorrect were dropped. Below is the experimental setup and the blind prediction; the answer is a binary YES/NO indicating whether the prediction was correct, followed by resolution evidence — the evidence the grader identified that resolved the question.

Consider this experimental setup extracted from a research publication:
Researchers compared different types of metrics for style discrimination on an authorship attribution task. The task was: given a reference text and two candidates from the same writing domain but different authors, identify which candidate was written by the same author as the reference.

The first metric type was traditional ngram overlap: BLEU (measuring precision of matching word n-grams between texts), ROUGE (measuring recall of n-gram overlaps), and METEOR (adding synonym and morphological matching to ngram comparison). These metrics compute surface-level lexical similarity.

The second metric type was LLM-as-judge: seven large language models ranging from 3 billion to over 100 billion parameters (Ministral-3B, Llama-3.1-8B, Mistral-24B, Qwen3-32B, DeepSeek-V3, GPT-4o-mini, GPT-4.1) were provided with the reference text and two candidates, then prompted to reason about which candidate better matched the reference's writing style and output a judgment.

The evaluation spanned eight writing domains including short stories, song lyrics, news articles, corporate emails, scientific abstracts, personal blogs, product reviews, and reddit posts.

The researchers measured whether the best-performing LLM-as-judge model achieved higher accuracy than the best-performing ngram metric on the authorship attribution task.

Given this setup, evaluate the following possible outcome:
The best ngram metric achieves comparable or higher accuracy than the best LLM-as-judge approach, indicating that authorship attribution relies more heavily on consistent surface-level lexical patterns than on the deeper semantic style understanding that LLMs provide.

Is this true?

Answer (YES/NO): NO